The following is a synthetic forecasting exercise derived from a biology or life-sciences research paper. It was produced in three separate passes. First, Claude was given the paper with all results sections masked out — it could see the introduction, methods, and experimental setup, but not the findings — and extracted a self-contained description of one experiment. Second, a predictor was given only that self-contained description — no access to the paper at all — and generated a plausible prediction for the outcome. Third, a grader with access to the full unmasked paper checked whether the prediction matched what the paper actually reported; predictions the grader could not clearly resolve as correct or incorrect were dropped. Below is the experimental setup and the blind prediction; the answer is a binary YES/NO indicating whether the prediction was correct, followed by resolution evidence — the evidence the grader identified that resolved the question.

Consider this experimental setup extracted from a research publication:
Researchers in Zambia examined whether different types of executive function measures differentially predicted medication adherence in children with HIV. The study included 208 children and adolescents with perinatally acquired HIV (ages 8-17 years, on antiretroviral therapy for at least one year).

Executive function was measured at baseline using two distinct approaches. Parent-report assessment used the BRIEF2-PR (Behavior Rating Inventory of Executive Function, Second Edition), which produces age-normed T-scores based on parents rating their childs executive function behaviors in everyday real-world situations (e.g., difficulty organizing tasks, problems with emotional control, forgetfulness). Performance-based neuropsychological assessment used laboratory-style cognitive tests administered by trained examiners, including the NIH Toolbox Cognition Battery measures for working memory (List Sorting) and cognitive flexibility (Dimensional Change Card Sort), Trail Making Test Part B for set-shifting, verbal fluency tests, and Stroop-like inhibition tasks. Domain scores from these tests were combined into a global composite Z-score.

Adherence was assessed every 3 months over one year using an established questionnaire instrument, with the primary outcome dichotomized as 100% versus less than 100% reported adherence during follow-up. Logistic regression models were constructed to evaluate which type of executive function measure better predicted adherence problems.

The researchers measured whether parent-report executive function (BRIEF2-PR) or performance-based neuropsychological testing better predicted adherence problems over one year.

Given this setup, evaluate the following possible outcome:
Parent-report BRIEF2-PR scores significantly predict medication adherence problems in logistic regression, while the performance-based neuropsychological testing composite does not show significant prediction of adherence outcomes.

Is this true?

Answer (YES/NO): YES